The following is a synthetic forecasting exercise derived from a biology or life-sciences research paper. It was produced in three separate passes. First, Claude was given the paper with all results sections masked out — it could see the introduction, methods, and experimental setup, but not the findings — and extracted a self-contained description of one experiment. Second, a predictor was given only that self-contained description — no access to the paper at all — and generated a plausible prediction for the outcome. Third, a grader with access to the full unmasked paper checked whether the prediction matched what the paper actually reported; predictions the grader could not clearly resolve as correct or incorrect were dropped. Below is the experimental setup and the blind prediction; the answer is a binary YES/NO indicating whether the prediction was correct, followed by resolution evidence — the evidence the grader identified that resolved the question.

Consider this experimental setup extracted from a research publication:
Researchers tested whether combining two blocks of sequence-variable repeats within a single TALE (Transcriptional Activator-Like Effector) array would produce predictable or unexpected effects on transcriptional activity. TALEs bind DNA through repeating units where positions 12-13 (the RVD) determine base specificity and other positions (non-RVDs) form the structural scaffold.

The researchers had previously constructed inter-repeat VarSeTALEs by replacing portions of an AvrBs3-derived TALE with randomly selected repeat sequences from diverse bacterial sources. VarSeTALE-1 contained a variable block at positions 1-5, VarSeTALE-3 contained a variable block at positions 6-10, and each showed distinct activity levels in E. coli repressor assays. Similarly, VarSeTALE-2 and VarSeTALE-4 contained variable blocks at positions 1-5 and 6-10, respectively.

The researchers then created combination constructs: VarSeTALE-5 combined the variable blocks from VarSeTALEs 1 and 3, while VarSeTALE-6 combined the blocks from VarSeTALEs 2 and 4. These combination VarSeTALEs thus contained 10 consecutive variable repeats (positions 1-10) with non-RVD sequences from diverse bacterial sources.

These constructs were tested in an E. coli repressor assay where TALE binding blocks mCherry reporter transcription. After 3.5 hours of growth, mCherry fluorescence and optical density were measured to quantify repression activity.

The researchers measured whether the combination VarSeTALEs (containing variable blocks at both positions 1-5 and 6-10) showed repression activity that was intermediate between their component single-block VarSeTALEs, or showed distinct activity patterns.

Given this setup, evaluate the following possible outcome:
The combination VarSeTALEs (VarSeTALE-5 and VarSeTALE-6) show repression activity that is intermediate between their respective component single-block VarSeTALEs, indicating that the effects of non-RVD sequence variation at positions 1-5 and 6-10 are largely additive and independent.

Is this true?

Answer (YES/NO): NO